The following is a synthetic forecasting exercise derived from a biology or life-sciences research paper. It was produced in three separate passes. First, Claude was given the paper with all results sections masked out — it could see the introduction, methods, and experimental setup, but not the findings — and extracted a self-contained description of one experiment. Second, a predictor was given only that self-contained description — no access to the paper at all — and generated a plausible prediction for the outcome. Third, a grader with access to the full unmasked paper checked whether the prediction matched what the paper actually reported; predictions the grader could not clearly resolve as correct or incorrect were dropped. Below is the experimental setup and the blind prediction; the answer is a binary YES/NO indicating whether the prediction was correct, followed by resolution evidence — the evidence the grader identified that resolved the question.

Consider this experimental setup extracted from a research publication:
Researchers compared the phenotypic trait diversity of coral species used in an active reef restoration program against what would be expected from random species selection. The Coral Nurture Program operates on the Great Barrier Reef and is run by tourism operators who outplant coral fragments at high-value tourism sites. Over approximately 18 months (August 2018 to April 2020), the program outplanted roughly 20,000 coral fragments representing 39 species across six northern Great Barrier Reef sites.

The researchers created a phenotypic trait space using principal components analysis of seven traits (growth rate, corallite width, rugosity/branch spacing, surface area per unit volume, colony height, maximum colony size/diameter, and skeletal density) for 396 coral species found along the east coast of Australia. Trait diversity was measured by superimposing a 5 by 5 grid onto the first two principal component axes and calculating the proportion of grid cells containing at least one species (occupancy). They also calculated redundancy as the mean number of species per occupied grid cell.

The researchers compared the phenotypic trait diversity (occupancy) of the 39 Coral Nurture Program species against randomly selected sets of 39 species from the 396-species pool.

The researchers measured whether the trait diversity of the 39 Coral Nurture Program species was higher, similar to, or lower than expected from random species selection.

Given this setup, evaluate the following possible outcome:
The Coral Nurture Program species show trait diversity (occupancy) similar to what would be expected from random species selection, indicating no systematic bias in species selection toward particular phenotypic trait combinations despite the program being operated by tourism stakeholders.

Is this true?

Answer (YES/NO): NO